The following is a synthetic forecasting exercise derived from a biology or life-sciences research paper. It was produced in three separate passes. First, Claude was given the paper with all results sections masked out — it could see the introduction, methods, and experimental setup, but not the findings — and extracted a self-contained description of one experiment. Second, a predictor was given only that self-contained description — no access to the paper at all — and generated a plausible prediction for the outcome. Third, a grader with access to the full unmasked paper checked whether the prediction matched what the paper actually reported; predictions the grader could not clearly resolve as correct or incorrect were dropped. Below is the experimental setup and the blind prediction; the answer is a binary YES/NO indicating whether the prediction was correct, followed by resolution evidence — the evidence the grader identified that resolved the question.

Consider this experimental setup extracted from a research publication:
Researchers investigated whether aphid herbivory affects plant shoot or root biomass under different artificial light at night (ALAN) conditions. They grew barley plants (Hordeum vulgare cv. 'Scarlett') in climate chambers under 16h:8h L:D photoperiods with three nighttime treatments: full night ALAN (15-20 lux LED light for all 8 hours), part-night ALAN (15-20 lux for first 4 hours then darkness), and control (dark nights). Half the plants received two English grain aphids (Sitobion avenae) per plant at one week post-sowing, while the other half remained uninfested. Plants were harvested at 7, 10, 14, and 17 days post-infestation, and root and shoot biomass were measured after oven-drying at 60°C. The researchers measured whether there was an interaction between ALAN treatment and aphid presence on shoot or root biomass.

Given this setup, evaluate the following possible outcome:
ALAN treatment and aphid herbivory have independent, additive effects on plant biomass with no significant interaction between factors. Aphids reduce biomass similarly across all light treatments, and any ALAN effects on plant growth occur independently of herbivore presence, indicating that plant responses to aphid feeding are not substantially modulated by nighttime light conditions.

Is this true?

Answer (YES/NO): NO